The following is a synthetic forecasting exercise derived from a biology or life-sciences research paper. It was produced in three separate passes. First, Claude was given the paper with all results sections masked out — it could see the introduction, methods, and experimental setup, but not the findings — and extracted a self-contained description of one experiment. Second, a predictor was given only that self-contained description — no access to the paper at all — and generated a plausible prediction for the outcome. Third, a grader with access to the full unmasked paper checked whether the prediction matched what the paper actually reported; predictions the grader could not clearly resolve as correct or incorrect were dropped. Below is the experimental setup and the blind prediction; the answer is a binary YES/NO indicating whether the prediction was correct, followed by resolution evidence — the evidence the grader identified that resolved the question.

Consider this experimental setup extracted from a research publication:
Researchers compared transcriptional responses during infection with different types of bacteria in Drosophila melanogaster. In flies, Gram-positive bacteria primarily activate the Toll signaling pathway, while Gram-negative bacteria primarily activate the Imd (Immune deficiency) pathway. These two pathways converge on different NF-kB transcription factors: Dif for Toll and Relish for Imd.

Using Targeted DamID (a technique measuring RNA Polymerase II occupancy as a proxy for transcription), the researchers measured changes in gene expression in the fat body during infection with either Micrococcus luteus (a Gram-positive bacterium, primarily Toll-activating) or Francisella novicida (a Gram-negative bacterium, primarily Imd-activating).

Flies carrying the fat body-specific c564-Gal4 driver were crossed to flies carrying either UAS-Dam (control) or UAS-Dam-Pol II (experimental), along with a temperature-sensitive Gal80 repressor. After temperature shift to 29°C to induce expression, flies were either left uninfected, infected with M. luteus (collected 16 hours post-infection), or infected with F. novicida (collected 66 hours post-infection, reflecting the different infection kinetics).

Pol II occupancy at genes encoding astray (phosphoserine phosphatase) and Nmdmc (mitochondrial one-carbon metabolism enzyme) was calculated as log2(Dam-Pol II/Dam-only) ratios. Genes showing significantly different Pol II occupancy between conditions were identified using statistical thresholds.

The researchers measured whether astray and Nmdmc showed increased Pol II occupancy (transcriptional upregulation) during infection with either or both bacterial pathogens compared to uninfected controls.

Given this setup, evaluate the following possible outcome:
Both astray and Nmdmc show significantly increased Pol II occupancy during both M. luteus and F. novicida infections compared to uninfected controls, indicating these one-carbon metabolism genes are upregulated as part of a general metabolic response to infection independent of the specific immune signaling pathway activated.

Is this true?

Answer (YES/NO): NO